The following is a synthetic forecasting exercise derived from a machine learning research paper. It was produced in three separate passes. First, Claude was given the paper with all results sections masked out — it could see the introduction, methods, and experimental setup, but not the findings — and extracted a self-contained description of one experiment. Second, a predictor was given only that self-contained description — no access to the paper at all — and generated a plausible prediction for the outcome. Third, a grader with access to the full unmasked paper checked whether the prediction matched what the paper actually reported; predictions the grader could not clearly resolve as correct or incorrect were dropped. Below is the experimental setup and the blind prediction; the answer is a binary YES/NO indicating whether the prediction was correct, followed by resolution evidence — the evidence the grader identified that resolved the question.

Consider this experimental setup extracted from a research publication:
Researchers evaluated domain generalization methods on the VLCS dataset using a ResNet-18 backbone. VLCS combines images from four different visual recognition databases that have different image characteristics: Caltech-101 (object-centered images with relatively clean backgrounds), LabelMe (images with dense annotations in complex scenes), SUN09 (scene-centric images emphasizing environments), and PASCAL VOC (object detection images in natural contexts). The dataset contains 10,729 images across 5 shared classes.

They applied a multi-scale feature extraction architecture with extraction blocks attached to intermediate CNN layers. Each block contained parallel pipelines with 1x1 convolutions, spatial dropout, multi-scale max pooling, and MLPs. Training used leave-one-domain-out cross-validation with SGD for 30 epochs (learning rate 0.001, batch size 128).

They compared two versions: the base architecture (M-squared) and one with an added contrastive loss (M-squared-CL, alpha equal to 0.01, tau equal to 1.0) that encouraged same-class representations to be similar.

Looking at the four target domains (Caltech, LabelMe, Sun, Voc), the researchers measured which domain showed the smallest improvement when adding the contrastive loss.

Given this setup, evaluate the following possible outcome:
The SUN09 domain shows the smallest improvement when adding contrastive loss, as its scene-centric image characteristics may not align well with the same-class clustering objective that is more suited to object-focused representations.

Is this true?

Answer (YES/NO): NO